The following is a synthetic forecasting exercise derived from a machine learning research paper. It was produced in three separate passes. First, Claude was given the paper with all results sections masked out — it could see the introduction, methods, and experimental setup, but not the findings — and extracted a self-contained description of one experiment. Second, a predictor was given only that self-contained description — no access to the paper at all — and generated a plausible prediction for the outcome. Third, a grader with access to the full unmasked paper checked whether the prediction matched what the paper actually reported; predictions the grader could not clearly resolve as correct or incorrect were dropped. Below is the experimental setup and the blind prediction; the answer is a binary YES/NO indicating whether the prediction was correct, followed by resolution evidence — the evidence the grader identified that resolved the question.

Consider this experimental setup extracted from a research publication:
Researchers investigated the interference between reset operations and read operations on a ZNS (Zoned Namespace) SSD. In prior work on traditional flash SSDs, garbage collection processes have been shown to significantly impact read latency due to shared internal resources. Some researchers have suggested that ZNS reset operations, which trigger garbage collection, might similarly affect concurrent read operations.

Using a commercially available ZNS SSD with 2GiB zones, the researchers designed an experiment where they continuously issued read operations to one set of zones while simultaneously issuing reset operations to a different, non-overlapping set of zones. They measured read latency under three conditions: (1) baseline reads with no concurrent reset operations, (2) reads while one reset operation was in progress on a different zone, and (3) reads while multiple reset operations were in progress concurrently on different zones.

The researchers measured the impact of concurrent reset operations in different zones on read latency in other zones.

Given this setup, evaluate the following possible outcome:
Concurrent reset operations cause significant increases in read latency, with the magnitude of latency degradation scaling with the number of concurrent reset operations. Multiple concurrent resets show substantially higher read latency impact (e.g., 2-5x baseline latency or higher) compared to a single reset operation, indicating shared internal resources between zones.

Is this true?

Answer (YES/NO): NO